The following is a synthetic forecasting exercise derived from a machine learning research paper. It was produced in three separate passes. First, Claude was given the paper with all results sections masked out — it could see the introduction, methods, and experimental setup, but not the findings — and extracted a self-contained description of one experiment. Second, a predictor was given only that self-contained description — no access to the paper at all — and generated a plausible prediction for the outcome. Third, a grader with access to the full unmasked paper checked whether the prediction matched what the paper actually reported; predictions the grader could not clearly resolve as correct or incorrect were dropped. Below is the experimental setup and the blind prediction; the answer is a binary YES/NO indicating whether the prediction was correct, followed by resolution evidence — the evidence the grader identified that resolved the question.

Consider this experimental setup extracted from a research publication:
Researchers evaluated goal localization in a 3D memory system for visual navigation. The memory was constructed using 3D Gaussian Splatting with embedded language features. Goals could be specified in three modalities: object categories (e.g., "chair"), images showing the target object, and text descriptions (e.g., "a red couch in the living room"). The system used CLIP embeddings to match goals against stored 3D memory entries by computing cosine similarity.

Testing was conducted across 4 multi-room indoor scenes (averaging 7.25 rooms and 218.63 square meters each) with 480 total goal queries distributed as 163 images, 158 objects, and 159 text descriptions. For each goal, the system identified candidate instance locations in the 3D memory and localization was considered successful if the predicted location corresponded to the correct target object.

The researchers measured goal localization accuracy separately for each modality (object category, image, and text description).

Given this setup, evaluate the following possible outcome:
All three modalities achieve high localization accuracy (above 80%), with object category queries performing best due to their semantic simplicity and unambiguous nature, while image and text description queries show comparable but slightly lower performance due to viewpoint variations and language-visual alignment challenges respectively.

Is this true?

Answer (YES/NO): NO